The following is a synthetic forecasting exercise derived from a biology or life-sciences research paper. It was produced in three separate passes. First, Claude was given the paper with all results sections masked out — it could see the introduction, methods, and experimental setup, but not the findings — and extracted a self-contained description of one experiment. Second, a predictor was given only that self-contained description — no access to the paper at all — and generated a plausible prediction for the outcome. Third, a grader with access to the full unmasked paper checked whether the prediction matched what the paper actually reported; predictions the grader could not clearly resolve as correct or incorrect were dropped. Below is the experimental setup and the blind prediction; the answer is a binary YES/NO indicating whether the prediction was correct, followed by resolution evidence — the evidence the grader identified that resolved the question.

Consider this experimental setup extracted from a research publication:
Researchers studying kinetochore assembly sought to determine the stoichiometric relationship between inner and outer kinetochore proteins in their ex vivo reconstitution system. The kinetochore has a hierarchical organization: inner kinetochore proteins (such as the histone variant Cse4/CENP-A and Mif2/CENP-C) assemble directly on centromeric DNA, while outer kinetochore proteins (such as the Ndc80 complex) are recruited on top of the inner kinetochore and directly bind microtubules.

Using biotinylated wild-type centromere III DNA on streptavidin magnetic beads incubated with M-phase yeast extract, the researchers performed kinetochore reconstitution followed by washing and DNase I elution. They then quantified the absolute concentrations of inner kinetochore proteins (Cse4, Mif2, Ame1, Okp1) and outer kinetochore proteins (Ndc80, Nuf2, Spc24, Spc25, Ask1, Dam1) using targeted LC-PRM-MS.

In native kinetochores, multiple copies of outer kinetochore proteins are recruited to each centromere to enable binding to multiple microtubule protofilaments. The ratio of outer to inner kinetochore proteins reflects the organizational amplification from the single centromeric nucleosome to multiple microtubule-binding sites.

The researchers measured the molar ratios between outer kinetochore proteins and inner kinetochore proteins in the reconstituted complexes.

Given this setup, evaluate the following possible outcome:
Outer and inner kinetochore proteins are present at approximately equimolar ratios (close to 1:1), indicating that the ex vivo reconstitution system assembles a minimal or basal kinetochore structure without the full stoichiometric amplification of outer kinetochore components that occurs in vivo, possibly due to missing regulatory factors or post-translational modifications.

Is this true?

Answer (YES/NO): NO